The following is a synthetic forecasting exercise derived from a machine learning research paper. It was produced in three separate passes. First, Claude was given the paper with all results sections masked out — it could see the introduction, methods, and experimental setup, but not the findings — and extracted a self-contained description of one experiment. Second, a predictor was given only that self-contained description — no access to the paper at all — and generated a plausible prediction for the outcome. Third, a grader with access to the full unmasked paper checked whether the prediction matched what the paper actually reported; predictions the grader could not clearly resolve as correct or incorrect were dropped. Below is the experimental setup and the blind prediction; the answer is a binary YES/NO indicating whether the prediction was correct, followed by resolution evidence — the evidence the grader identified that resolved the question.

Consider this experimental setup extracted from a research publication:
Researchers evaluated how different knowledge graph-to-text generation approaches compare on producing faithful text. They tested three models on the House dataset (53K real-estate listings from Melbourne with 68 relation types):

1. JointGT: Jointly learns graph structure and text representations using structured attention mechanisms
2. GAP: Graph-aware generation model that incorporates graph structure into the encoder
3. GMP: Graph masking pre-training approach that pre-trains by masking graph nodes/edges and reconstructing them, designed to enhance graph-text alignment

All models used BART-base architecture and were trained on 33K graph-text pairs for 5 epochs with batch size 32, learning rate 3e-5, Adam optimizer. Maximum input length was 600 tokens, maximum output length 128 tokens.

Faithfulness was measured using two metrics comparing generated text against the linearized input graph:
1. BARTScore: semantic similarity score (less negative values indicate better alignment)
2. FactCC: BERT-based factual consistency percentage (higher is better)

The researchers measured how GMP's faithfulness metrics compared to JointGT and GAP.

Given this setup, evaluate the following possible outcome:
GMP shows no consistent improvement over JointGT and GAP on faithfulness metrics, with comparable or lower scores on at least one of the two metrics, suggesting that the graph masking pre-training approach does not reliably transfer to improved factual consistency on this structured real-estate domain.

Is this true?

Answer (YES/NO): YES